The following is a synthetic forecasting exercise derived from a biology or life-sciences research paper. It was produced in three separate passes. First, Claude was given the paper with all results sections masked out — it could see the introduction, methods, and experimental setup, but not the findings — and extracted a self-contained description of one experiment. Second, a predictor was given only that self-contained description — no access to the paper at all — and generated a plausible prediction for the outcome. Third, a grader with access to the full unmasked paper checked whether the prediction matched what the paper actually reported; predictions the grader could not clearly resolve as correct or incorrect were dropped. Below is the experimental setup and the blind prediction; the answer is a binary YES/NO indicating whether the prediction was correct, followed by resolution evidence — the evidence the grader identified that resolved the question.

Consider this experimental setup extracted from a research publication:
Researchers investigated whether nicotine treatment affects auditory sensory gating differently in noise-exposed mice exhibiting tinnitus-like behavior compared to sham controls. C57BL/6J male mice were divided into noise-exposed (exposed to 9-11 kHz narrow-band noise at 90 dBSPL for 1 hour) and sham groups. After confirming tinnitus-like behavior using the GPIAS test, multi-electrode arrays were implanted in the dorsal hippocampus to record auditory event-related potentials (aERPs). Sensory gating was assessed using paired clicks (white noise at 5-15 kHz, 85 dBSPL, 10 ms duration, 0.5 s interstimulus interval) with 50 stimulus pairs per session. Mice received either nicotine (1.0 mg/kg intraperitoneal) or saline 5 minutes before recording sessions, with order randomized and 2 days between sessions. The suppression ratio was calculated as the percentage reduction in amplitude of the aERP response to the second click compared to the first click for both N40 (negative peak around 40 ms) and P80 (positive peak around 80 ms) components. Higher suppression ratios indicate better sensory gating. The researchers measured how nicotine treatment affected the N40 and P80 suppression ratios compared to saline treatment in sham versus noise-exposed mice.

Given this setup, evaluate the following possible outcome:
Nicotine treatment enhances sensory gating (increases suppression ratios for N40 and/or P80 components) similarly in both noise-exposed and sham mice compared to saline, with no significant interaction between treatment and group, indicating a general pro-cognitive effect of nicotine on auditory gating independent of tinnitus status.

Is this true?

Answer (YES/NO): NO